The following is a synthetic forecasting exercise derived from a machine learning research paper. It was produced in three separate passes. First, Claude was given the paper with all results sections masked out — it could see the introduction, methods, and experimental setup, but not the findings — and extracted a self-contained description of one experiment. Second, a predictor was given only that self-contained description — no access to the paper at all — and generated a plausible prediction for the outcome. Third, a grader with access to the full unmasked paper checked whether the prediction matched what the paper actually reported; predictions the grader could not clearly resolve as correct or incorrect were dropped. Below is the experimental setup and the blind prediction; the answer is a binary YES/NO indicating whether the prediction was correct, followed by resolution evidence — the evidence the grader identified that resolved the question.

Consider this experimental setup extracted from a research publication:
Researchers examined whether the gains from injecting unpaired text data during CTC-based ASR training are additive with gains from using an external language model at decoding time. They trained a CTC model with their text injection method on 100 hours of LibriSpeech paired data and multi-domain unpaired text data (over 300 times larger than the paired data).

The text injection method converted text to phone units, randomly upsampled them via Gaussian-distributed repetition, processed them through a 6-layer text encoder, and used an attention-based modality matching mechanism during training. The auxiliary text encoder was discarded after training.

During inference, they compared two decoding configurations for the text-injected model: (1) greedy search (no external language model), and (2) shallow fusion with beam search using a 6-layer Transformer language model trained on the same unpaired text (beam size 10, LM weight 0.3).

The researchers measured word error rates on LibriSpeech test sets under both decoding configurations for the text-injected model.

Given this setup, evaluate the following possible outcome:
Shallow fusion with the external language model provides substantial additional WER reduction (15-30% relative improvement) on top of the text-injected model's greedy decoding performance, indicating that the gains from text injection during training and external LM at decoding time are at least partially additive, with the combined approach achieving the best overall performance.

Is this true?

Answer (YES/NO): YES